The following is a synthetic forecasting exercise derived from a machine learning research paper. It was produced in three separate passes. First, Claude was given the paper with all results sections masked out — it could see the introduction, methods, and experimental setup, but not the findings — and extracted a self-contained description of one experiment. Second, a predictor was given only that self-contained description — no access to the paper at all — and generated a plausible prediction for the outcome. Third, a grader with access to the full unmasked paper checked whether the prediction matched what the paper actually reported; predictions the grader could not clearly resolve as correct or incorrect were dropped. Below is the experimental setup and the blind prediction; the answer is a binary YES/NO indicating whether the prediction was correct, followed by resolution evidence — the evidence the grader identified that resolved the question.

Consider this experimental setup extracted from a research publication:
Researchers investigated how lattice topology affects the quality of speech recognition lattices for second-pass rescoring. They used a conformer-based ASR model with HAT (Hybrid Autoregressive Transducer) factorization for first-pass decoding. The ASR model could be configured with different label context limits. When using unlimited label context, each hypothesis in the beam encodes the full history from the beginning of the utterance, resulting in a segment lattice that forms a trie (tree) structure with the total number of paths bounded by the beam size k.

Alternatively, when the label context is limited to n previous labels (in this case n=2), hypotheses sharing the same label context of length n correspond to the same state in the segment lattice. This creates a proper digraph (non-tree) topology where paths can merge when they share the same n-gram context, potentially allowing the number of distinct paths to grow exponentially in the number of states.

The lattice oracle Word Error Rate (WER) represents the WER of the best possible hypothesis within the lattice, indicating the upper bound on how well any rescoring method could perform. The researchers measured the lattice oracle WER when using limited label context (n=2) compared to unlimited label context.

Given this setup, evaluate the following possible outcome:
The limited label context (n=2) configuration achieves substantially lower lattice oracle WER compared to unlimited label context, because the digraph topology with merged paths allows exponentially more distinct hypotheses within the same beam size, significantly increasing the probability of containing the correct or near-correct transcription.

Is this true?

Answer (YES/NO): YES